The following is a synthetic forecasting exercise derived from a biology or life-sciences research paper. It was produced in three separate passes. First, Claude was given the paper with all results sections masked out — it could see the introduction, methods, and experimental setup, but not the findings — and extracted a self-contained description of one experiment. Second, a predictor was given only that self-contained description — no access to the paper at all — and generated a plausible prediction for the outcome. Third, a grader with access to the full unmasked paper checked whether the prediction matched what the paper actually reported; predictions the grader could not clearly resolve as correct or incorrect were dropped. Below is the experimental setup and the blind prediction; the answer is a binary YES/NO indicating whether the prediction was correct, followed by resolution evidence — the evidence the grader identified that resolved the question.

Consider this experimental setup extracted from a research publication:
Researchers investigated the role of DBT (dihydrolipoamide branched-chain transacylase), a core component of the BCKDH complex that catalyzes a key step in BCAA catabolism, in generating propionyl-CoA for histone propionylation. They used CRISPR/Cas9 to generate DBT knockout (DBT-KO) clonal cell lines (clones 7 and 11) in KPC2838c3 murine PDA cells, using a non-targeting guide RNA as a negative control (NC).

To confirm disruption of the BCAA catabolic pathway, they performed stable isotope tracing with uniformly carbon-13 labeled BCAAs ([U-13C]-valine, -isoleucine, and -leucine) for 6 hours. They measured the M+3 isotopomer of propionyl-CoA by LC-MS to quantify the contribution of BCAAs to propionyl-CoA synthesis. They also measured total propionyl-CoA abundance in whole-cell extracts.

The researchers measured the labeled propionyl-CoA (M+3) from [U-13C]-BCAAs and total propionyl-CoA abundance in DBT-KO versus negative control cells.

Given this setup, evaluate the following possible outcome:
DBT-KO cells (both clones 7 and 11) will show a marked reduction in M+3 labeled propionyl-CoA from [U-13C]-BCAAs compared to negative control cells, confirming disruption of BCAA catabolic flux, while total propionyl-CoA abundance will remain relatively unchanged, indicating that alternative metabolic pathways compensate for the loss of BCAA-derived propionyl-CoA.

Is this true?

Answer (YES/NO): NO